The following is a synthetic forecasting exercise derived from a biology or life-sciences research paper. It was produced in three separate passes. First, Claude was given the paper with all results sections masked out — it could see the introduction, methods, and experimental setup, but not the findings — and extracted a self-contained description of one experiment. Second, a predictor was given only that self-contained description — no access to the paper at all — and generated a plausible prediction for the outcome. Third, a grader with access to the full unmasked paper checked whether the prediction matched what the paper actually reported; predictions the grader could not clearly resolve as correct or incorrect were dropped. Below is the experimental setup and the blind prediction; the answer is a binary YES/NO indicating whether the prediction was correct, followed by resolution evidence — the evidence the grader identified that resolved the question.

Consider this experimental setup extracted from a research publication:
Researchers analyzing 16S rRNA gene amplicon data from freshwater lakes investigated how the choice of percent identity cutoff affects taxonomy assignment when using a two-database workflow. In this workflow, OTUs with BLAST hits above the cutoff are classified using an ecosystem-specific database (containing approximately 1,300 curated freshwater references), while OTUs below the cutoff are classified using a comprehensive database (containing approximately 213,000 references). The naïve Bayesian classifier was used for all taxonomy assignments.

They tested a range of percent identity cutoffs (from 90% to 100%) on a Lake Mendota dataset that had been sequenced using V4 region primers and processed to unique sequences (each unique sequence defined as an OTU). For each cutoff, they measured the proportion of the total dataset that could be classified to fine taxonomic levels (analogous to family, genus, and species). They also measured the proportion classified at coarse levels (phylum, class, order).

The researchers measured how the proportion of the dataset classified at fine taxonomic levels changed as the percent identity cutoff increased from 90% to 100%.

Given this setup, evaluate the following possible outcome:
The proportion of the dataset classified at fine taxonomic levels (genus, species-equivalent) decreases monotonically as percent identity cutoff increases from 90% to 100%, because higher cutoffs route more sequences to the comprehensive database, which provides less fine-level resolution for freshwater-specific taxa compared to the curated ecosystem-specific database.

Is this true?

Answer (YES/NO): NO